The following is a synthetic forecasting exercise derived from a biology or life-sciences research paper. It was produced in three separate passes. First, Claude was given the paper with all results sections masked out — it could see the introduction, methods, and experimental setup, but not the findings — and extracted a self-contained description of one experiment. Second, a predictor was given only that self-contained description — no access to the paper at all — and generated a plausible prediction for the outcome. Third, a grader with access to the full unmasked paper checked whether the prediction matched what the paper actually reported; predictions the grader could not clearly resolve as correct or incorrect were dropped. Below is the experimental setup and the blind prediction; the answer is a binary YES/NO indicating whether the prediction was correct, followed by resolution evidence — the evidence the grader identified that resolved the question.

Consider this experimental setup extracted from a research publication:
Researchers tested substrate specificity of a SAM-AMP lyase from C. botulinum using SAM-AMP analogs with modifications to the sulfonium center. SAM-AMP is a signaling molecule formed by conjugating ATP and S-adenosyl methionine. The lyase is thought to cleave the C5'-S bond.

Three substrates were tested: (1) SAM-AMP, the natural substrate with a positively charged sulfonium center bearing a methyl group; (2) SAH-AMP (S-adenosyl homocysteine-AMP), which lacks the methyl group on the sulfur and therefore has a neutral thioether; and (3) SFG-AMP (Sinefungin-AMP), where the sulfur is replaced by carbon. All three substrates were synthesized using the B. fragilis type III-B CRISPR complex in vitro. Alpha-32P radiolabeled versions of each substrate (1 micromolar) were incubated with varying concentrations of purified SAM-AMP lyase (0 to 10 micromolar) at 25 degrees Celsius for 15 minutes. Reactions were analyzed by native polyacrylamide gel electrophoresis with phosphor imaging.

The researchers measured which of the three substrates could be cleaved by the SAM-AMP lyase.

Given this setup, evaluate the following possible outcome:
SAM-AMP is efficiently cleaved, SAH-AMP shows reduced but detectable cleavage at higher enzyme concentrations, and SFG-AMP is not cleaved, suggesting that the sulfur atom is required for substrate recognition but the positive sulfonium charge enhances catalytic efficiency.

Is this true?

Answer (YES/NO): NO